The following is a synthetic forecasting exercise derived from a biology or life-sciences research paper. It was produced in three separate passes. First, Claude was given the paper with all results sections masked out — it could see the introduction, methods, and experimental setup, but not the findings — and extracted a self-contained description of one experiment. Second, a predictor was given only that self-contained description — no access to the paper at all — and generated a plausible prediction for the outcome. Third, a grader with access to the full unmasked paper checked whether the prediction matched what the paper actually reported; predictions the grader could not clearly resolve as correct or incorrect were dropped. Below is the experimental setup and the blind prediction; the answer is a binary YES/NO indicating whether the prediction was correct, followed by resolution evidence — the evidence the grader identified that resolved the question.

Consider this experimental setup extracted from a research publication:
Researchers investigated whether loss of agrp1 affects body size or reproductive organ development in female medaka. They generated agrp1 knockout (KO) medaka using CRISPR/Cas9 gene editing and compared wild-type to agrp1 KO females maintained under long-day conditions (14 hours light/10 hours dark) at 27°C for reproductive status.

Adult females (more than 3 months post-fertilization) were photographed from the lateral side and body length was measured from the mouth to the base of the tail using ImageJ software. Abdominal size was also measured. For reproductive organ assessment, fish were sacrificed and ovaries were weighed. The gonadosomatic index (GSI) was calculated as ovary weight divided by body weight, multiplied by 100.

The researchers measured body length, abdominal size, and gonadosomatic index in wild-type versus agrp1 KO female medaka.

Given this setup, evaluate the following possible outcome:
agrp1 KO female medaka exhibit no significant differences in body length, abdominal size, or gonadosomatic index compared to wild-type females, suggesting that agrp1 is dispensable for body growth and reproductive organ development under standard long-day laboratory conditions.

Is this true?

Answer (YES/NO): NO